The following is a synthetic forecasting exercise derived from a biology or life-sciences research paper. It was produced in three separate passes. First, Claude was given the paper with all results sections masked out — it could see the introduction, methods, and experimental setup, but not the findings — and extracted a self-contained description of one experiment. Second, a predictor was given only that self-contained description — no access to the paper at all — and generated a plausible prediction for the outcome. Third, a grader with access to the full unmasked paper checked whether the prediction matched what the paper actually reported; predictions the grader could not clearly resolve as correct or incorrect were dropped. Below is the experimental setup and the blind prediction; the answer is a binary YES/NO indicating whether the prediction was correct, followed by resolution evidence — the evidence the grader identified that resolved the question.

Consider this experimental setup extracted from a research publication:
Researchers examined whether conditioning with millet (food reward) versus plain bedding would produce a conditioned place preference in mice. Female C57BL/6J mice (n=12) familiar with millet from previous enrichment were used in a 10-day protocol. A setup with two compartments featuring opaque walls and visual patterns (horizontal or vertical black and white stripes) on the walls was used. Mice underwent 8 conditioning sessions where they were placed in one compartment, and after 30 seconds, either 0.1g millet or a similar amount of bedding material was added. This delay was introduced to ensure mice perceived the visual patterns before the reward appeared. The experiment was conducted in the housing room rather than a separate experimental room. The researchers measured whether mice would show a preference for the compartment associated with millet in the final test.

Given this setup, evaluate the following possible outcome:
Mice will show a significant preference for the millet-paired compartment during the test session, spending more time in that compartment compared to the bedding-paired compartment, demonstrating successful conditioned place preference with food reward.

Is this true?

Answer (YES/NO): NO